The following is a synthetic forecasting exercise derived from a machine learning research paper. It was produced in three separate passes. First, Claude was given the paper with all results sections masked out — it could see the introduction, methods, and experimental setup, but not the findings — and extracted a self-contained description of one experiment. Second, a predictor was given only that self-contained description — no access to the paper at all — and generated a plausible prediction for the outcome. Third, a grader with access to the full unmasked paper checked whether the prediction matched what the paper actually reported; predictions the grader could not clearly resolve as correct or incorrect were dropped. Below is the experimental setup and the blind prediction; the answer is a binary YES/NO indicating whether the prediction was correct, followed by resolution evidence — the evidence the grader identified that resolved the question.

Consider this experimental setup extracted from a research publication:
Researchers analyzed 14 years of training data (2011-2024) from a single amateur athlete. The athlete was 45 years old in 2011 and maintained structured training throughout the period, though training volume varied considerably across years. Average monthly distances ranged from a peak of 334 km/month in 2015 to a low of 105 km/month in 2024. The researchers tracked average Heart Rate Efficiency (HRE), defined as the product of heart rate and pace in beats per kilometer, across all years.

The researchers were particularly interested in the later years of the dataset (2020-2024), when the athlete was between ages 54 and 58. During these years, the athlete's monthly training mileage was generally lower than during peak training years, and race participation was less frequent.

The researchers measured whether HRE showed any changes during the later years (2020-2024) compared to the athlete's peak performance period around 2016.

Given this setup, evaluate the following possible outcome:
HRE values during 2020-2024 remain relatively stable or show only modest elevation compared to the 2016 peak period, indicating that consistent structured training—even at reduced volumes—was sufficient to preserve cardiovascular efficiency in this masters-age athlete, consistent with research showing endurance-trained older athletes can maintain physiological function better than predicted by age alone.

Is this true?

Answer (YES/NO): NO